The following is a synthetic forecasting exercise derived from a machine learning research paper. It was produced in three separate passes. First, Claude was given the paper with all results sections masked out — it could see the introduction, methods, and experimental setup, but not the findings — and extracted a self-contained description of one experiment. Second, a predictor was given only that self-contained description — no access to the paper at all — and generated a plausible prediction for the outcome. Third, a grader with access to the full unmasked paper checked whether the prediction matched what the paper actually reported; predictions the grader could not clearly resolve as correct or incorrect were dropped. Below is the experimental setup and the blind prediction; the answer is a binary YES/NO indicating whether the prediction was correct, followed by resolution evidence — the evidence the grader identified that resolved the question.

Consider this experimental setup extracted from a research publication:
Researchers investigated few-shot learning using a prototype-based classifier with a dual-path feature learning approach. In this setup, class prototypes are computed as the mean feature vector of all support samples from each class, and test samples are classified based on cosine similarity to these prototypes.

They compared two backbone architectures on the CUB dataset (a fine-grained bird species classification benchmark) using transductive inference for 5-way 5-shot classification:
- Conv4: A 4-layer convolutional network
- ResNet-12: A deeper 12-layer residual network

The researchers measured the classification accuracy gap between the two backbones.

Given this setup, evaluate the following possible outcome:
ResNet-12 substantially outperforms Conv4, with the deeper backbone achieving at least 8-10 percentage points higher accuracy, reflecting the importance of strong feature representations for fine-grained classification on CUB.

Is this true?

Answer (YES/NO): NO